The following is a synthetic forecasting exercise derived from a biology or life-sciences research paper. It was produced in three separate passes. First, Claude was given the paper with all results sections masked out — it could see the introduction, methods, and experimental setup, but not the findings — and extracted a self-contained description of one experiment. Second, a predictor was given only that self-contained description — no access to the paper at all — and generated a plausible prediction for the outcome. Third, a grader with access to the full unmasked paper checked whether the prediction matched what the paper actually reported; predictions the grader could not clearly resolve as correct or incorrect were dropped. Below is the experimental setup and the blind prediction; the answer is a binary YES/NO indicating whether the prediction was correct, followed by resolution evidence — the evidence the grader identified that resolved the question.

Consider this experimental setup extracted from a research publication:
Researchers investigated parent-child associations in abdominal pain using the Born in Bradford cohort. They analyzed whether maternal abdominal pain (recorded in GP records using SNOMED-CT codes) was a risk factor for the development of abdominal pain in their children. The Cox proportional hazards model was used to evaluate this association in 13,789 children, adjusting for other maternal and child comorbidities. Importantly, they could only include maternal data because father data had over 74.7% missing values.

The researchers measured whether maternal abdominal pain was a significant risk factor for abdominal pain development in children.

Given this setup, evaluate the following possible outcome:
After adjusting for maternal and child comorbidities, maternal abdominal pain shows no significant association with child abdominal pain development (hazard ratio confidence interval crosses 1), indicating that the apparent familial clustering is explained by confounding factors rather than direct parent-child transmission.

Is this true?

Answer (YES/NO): NO